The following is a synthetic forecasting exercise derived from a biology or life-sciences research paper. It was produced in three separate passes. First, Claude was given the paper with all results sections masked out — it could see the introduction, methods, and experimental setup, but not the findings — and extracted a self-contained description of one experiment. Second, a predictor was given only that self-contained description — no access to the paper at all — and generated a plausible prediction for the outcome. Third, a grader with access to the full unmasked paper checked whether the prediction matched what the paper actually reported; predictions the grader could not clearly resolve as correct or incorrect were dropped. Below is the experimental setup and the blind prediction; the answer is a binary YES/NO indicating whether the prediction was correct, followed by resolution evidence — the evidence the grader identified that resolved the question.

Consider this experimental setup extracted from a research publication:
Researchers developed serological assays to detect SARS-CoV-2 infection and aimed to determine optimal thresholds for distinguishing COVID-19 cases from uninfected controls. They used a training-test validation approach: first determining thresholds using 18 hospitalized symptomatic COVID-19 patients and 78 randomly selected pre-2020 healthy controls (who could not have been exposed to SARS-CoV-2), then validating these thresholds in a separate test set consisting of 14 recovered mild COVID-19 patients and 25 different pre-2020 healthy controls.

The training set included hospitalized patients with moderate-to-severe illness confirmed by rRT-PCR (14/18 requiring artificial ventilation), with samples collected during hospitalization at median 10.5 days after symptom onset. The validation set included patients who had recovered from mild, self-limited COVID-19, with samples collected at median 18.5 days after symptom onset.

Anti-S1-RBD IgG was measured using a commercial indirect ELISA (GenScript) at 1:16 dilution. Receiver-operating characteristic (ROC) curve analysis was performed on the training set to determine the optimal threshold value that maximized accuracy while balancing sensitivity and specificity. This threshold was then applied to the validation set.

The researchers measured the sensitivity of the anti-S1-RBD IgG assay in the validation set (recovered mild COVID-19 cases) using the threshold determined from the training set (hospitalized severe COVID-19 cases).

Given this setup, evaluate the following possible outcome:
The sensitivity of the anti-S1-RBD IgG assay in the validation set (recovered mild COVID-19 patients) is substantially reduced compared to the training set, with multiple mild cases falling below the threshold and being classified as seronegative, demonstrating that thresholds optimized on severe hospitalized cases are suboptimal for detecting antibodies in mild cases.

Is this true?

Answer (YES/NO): YES